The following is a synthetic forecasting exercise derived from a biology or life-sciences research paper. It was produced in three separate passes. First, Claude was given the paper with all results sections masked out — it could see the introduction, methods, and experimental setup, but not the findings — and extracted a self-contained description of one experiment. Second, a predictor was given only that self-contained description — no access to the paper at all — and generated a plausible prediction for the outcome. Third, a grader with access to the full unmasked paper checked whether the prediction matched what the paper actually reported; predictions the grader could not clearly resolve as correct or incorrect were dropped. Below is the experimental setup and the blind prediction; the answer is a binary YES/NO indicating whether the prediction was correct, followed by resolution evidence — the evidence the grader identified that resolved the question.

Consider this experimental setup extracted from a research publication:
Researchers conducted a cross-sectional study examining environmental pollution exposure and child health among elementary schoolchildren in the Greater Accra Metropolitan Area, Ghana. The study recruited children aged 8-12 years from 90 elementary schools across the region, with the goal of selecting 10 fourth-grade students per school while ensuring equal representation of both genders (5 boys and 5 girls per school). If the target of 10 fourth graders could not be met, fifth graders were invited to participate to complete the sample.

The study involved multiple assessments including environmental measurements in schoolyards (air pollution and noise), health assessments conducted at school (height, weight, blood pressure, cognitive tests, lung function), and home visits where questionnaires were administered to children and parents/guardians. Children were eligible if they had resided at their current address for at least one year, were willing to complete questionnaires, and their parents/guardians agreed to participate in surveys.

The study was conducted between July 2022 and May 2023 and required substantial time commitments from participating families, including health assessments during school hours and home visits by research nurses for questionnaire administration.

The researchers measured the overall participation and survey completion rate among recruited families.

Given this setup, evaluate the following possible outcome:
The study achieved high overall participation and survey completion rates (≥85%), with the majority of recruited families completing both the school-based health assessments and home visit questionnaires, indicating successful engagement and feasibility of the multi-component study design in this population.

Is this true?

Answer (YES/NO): YES